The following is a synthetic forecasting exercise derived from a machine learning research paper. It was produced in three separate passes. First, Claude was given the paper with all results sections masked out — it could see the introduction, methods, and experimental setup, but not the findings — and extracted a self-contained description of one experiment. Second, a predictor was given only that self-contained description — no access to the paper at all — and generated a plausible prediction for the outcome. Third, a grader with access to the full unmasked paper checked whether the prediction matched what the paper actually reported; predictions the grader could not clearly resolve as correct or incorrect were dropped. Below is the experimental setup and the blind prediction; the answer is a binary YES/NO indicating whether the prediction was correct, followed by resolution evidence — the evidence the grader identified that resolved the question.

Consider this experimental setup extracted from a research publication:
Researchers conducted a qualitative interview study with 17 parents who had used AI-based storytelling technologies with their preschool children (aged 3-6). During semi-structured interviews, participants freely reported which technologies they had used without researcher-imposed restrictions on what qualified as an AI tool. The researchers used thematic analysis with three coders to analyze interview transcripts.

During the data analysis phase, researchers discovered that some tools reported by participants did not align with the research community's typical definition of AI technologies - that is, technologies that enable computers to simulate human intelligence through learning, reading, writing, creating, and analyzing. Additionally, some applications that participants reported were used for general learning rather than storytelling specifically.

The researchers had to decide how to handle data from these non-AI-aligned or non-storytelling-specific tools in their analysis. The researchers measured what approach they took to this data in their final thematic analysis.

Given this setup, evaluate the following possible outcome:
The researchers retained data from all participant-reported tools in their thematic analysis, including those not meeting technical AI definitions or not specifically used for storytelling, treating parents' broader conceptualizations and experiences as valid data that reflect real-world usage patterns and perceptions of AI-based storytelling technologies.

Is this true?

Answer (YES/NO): NO